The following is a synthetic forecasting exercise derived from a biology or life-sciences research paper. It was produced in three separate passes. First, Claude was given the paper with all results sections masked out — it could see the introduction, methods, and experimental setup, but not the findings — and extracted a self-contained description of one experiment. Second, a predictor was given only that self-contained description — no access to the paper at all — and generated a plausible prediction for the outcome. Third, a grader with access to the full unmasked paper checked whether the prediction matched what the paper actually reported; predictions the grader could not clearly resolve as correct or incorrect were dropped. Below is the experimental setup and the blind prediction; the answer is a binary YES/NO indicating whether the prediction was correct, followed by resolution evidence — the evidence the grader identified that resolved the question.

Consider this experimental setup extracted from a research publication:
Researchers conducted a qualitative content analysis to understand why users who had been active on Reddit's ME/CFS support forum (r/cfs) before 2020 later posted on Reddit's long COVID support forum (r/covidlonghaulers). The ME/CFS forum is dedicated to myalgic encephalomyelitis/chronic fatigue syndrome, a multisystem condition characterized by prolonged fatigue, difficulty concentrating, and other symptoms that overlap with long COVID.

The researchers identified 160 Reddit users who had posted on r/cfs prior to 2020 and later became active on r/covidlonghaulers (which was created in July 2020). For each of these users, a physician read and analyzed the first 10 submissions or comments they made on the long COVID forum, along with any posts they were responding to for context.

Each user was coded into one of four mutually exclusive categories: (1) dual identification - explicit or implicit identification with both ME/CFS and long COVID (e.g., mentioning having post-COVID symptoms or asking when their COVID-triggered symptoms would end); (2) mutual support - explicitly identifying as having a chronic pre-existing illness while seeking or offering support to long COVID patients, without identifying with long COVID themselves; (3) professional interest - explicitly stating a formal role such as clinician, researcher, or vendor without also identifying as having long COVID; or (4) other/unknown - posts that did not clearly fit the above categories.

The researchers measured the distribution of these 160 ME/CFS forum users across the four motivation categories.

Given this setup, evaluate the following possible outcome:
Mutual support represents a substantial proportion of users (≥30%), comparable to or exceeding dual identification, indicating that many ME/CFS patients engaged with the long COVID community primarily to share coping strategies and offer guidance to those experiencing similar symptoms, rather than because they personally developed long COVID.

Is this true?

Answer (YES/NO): YES